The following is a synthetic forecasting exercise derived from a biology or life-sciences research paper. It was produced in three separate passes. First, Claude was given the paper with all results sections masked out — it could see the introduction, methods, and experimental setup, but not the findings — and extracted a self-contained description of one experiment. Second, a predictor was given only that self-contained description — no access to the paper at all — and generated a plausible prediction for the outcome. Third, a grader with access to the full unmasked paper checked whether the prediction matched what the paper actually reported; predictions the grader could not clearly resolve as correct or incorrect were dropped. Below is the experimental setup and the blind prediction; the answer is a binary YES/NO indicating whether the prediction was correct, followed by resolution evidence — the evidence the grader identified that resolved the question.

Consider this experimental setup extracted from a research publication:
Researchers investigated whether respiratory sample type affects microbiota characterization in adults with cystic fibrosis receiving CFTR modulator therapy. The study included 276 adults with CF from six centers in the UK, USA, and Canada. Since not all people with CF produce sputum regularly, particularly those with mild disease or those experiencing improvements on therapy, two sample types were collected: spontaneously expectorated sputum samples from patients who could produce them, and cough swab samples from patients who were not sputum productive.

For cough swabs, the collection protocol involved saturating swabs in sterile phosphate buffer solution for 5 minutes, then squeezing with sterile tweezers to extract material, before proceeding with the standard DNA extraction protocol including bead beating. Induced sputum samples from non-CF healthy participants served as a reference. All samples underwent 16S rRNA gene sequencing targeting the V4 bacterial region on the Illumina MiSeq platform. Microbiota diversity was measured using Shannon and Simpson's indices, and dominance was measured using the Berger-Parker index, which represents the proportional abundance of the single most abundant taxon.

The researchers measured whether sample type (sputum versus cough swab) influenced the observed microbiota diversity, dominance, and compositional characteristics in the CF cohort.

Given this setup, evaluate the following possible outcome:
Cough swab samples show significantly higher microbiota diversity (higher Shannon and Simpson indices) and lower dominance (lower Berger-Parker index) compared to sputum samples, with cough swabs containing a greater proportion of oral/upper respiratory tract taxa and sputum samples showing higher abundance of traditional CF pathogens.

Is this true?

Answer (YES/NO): NO